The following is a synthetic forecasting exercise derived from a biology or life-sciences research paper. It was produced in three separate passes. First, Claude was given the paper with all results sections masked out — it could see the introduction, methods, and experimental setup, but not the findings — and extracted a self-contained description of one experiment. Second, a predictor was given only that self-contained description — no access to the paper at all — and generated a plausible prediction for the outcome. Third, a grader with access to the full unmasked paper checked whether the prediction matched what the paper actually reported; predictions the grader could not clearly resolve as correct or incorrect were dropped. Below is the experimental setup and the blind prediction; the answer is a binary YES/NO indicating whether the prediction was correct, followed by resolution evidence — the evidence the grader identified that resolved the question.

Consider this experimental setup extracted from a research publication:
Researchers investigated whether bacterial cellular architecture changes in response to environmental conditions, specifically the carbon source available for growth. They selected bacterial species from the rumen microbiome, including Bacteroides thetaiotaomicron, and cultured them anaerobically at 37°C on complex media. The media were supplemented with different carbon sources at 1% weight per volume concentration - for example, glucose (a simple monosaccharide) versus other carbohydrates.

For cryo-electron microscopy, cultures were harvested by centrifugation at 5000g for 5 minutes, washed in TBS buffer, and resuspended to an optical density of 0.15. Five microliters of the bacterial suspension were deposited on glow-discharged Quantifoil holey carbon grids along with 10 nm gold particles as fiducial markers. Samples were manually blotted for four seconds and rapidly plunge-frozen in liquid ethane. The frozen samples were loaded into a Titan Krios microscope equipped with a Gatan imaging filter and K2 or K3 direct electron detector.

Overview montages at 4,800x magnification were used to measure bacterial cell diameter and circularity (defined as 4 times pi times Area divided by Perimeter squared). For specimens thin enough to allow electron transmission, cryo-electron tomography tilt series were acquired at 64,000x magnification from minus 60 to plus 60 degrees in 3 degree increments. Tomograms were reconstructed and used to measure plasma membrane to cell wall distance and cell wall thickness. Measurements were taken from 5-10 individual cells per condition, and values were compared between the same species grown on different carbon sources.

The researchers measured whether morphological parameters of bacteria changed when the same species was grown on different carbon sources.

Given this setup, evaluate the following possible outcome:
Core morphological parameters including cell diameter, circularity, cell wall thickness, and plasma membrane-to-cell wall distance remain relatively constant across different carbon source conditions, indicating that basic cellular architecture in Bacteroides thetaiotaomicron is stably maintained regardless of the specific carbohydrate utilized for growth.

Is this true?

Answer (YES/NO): NO